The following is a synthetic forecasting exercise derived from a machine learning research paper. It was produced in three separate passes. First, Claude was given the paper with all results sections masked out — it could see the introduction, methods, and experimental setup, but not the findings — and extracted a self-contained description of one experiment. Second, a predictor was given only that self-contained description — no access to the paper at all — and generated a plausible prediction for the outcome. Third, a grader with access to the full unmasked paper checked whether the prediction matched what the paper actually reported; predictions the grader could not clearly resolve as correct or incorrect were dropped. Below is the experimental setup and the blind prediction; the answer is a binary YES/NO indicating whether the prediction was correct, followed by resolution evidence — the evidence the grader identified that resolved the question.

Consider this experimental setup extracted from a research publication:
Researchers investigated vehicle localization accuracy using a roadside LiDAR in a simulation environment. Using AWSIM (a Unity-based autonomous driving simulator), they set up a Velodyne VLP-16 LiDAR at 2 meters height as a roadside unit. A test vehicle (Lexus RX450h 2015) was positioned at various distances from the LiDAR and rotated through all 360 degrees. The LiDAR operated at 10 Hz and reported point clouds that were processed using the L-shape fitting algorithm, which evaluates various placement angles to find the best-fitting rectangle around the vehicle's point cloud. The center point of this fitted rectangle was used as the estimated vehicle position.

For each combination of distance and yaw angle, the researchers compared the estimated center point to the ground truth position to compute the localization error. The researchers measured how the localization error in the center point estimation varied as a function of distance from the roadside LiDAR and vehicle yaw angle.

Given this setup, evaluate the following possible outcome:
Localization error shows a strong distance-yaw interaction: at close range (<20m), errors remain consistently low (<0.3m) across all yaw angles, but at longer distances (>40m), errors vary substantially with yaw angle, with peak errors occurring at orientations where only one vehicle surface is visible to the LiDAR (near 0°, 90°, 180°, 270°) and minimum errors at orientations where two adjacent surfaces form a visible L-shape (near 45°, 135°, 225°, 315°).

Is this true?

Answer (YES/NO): NO